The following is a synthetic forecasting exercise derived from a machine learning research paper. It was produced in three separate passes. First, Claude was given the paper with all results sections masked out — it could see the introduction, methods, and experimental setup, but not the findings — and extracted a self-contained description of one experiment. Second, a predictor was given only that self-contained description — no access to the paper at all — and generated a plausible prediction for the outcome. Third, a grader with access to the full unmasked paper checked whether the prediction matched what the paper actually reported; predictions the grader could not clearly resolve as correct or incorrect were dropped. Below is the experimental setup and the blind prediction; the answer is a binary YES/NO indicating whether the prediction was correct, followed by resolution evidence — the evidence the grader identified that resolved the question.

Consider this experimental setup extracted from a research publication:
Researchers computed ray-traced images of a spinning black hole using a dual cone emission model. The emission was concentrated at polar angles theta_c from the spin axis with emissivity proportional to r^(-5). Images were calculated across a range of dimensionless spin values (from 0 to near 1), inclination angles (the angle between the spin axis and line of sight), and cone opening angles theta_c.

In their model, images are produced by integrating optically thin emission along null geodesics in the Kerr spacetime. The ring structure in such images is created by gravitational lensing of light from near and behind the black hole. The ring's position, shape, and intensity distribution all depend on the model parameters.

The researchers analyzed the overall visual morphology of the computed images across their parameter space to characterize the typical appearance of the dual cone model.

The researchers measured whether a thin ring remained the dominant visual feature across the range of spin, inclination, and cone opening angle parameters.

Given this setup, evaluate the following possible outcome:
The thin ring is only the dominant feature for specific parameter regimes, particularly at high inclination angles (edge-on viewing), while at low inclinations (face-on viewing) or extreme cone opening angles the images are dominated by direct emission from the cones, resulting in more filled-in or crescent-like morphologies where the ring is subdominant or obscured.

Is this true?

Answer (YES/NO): NO